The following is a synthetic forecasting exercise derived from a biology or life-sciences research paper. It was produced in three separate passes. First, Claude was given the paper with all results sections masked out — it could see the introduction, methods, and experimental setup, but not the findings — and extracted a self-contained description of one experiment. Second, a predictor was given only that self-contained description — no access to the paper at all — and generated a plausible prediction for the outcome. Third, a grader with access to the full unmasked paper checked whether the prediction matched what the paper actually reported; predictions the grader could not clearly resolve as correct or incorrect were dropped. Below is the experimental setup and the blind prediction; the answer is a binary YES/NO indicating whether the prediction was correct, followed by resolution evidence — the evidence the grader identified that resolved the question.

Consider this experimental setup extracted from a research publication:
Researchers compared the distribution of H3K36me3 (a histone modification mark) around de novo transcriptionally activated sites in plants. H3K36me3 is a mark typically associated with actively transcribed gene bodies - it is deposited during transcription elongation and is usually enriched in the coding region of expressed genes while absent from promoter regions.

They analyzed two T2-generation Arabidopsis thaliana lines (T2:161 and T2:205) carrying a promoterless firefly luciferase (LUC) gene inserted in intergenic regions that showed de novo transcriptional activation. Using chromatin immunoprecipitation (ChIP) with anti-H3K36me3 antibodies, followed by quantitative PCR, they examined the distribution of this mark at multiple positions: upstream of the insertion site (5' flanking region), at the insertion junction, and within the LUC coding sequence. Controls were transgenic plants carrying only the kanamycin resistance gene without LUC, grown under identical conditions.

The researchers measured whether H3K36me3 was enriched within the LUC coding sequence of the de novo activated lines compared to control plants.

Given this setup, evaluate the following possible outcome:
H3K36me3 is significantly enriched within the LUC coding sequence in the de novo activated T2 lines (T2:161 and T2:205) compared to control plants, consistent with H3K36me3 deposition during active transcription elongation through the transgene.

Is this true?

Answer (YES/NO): NO